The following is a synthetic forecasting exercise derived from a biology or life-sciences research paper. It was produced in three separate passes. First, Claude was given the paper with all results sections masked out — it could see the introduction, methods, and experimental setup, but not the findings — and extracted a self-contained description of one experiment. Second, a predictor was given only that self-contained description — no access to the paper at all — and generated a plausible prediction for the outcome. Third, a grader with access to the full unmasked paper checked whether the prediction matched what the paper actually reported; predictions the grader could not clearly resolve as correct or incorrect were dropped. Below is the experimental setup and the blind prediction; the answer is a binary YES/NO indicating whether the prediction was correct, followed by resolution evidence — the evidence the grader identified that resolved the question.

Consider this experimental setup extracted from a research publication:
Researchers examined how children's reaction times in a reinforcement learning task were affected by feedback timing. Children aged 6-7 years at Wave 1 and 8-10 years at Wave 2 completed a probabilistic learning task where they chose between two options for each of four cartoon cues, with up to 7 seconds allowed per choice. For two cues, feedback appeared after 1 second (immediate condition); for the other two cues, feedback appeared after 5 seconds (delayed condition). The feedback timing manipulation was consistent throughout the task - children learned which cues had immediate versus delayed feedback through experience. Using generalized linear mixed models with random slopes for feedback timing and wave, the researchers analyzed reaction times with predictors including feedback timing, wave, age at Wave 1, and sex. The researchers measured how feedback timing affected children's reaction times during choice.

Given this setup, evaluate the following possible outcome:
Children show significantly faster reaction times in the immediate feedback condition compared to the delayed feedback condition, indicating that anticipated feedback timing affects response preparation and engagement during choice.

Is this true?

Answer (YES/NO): NO